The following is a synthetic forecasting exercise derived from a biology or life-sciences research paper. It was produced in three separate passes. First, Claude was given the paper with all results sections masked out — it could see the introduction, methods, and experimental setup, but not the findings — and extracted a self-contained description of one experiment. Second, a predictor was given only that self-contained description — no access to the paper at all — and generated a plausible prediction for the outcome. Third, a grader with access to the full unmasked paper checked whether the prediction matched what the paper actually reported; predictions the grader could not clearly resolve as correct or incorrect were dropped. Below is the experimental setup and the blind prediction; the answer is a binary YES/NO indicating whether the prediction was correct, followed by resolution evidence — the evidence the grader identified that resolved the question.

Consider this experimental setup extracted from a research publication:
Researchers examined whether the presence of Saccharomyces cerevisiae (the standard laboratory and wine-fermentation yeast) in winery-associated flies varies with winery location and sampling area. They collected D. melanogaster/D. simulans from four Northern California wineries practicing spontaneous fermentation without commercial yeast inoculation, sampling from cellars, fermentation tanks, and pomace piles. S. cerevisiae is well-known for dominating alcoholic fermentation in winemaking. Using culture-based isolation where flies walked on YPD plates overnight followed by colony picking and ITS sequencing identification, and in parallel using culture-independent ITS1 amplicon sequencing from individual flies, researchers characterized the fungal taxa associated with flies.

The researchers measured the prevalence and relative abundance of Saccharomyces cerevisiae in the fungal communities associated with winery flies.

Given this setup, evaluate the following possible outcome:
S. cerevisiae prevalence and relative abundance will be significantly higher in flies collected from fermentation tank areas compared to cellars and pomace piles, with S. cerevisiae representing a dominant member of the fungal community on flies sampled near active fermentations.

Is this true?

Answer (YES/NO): NO